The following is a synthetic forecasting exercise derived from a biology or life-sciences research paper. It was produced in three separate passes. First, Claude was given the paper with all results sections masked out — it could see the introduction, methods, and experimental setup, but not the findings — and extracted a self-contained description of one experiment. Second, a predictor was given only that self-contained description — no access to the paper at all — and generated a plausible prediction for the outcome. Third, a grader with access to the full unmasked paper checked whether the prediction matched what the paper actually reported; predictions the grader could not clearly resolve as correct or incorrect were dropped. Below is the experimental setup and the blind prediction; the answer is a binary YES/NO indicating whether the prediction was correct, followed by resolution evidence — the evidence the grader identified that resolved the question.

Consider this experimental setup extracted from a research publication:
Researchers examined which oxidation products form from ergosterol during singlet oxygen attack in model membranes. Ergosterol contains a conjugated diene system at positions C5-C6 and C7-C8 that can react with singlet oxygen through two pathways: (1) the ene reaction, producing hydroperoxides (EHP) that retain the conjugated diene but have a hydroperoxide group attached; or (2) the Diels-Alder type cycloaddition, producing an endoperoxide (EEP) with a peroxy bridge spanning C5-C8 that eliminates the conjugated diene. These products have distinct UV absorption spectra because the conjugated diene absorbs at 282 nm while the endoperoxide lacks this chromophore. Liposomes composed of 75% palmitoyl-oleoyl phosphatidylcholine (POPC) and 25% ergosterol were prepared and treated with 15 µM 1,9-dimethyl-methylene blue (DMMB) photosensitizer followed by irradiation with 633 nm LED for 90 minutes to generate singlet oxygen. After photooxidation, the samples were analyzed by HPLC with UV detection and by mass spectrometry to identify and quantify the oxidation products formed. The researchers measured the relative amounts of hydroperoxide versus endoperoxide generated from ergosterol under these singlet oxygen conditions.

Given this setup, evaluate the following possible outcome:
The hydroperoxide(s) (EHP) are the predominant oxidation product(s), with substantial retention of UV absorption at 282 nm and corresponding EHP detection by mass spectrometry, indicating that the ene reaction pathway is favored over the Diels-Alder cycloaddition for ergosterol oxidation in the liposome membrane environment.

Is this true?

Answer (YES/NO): NO